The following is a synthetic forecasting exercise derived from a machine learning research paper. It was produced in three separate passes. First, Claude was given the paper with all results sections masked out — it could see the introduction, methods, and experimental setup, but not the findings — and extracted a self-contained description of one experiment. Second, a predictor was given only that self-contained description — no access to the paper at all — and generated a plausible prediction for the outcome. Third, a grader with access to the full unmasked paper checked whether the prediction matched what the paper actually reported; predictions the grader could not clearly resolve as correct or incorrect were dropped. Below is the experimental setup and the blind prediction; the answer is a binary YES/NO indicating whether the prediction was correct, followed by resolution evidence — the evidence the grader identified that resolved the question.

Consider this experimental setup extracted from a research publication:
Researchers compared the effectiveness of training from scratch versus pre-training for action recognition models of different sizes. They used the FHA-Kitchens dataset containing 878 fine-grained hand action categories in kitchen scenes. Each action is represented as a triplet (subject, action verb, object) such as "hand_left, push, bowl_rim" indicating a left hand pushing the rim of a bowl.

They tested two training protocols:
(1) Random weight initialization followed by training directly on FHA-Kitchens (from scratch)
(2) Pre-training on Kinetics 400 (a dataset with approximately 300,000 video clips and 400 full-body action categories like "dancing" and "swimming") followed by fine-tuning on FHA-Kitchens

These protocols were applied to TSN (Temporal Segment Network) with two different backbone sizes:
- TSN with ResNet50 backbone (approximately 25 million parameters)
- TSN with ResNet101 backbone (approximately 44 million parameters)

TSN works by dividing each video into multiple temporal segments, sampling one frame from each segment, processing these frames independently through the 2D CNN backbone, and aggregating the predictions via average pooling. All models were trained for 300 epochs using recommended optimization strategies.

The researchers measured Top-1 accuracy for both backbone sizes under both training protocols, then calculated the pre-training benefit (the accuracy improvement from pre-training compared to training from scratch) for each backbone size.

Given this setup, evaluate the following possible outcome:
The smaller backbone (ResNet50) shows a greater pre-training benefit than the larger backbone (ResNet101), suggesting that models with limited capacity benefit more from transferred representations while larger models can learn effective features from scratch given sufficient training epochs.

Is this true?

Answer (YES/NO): YES